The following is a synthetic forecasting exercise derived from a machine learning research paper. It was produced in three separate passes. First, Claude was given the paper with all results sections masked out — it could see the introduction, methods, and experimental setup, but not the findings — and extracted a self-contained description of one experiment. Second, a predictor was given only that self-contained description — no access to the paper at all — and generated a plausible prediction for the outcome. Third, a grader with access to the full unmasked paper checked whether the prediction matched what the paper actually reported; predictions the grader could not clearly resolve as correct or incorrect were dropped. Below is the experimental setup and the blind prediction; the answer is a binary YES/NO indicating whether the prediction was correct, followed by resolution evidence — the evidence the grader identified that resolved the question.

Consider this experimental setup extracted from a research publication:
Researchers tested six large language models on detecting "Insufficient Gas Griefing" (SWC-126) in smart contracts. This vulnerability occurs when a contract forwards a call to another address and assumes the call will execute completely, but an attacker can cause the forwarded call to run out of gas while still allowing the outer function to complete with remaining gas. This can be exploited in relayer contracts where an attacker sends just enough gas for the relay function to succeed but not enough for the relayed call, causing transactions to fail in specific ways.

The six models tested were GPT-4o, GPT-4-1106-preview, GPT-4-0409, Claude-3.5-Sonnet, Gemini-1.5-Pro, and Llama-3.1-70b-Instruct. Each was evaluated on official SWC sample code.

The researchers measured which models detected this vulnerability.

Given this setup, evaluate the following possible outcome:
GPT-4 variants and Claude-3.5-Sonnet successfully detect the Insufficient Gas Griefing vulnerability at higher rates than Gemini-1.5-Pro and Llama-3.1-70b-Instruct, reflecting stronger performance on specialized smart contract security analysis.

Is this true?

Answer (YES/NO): NO